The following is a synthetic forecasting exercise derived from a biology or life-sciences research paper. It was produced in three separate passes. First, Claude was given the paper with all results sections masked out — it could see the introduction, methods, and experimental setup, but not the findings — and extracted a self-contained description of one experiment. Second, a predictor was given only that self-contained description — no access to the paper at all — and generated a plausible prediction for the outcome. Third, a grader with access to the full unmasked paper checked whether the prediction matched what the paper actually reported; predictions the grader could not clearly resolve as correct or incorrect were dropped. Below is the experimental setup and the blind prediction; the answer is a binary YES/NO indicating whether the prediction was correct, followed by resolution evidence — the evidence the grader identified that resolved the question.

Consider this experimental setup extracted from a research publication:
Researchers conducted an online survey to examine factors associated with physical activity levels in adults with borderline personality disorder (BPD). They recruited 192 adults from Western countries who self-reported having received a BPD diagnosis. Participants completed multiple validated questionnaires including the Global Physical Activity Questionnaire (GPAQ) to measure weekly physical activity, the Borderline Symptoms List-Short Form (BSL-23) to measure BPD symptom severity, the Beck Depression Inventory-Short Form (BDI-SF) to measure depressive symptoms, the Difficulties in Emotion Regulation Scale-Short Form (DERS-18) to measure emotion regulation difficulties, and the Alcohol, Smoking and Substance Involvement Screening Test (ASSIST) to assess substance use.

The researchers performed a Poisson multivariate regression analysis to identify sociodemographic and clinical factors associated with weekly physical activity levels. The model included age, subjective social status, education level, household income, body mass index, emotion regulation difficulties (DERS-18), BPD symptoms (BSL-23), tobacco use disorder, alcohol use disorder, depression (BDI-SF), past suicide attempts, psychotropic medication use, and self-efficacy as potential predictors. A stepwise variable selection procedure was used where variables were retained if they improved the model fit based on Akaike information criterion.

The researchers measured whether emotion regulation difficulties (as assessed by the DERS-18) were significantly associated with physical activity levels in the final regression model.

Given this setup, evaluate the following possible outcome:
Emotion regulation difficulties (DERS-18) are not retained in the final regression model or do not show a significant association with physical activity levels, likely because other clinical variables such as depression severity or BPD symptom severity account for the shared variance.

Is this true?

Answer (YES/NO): YES